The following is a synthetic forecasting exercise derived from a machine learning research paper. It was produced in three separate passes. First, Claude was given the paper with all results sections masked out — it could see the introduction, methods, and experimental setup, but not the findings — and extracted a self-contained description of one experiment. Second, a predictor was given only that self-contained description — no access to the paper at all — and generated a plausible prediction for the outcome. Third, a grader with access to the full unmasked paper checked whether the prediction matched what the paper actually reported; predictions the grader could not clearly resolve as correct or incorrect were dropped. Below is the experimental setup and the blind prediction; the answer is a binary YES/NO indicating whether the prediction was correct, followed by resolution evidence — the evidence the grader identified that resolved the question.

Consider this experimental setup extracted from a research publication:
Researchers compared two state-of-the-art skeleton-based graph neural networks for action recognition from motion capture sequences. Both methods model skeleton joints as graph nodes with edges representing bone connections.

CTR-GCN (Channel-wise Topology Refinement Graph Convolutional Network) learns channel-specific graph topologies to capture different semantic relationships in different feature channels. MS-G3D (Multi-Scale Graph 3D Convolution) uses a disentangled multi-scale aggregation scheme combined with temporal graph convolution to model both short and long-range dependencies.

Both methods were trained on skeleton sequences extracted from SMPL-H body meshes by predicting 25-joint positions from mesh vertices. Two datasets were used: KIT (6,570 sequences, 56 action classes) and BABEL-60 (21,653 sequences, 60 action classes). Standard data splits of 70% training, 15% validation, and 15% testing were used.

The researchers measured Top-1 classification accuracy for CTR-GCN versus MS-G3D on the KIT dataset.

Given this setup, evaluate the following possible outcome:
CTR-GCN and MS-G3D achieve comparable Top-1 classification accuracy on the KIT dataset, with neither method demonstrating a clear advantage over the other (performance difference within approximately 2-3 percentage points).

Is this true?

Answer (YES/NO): YES